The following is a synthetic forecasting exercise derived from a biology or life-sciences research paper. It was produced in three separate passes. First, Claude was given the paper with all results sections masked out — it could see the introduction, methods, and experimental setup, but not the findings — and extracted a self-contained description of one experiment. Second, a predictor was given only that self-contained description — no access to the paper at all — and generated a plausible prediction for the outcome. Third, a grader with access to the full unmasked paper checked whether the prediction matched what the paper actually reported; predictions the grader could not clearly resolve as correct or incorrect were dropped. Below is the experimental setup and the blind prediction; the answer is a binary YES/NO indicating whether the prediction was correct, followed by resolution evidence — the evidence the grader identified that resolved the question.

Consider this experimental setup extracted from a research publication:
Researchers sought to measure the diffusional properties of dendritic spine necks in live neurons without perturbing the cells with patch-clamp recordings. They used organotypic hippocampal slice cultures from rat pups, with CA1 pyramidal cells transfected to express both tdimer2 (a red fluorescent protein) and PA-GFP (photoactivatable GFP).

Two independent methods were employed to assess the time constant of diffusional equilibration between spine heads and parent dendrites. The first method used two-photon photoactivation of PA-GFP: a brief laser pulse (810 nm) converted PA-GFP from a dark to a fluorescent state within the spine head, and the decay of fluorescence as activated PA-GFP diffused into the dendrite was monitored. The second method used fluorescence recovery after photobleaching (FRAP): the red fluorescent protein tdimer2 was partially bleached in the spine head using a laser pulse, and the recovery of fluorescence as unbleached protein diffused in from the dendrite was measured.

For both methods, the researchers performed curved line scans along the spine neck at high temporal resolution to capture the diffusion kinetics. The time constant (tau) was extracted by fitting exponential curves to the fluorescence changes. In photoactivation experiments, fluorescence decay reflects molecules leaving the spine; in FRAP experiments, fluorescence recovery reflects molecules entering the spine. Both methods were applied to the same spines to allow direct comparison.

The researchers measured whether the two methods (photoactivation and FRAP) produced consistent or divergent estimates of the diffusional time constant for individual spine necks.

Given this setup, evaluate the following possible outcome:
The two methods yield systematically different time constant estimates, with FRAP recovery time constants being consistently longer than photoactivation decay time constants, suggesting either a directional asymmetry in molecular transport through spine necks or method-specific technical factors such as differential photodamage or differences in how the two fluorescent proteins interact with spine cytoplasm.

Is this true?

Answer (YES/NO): NO